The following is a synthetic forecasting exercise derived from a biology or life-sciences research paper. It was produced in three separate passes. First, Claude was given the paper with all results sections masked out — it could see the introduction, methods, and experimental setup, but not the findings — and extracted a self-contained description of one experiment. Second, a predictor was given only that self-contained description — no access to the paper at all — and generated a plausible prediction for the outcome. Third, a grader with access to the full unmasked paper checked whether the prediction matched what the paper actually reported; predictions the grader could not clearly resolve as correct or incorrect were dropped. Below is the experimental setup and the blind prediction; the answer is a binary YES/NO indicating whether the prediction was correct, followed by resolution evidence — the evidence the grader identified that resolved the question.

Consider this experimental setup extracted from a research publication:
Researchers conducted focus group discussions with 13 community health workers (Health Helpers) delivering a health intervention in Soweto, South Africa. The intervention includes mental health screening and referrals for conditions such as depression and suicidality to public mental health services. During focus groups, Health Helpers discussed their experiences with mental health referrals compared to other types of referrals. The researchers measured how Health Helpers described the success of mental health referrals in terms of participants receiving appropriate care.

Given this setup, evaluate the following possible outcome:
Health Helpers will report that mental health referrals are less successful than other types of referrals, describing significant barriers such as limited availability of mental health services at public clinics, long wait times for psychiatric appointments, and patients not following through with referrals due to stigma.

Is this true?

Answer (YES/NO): NO